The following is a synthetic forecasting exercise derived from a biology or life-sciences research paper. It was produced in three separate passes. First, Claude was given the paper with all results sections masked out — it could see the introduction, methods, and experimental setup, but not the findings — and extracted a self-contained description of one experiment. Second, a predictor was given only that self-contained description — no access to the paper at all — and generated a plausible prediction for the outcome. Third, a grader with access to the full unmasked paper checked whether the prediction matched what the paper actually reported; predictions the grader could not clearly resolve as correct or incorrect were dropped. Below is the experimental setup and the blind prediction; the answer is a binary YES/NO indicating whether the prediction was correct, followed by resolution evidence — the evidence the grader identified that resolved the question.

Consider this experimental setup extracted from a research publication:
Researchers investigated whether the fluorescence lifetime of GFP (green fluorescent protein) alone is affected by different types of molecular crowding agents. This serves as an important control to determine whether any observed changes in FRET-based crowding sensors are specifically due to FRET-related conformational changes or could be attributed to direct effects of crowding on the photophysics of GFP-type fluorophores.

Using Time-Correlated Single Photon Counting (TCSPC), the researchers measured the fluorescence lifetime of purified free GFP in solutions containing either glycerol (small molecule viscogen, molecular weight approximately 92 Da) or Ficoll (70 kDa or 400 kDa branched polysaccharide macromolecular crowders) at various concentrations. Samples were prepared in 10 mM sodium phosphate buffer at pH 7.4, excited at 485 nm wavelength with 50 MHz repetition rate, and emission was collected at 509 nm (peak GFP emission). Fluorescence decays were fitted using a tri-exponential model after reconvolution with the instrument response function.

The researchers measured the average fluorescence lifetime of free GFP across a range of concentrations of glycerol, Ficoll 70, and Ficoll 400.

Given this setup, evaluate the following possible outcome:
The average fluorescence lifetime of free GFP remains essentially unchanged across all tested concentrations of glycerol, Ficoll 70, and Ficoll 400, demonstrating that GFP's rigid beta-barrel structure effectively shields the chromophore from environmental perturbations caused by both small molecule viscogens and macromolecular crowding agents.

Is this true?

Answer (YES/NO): NO